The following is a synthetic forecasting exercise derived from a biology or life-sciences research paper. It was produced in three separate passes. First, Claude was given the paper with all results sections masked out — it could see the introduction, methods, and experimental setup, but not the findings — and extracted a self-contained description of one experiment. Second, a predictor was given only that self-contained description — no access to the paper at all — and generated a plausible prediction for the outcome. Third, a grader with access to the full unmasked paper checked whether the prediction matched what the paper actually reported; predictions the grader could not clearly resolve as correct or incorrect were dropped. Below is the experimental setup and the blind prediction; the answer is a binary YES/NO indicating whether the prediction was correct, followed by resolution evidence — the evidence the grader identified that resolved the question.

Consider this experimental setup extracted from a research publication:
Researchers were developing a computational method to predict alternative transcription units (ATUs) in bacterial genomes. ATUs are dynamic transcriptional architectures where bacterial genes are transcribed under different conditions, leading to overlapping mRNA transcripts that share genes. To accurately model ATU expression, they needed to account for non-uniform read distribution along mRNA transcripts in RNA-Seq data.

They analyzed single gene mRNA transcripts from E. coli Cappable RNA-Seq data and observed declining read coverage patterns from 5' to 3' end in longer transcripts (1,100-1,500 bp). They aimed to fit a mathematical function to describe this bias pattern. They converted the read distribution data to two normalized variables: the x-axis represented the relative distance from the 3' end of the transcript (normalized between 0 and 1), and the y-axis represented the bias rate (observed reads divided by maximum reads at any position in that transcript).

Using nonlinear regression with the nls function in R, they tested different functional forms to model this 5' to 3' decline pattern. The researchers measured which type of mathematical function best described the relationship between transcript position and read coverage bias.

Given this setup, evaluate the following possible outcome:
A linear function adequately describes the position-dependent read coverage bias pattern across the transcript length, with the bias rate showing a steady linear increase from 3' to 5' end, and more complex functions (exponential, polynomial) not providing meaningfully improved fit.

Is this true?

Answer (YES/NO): NO